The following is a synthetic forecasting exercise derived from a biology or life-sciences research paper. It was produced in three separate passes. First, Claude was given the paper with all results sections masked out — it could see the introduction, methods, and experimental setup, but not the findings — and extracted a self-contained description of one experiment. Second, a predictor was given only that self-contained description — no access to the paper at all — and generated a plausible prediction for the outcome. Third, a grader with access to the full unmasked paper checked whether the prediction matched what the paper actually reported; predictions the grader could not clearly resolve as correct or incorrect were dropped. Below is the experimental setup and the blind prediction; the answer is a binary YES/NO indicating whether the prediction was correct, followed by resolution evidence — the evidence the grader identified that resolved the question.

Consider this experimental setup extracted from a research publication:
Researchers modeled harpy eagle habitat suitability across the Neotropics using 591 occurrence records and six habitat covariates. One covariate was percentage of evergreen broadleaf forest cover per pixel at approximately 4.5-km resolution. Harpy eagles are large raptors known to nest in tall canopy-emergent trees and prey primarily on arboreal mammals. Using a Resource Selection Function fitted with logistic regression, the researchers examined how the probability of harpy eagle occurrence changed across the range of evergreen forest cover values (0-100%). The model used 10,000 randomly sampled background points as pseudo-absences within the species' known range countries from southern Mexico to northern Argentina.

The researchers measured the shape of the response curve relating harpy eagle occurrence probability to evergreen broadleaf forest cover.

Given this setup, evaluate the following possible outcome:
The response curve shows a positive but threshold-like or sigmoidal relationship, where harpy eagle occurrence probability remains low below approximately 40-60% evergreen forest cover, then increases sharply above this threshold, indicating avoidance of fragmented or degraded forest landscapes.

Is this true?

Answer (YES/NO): NO